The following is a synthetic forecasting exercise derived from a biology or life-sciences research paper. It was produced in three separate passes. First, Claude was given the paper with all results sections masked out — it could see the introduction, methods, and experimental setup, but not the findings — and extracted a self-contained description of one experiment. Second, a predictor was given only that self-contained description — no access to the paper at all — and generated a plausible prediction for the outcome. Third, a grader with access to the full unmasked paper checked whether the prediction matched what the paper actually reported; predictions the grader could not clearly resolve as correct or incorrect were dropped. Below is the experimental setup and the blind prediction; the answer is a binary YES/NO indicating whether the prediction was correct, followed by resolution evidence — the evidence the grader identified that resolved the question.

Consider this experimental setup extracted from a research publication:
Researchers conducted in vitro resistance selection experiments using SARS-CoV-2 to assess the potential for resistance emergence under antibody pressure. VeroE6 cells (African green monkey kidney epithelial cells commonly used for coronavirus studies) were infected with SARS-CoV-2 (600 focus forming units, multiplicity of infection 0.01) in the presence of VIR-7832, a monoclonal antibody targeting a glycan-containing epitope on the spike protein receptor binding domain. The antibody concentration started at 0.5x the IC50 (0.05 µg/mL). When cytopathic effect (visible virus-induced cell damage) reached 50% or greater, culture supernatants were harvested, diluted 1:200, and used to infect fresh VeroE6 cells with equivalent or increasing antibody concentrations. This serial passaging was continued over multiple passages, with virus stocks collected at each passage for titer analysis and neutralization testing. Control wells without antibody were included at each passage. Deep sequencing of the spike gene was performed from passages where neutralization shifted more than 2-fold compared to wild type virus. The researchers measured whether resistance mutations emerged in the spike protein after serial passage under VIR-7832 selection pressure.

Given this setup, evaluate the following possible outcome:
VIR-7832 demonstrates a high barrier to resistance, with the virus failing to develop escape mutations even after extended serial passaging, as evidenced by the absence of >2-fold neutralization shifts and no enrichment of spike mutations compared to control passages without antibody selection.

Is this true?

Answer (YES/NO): NO